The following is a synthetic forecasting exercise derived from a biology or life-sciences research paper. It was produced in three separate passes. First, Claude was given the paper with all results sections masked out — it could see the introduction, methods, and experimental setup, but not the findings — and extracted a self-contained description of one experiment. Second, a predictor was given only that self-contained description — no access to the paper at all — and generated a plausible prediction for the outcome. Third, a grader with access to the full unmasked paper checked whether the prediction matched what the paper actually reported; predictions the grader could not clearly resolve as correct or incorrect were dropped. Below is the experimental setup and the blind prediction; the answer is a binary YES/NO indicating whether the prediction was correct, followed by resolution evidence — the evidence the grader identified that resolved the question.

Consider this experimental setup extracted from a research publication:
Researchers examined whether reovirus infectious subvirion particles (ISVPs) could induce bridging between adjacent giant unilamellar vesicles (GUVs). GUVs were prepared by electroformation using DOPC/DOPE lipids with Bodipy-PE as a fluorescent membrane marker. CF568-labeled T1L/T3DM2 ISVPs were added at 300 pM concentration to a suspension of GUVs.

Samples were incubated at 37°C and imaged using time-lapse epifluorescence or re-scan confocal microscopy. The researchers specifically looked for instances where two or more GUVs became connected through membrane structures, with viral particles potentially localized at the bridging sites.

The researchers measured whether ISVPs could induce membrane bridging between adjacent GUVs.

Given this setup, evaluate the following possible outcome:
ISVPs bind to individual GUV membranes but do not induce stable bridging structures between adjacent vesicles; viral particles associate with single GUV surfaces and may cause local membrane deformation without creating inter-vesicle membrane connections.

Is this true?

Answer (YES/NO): NO